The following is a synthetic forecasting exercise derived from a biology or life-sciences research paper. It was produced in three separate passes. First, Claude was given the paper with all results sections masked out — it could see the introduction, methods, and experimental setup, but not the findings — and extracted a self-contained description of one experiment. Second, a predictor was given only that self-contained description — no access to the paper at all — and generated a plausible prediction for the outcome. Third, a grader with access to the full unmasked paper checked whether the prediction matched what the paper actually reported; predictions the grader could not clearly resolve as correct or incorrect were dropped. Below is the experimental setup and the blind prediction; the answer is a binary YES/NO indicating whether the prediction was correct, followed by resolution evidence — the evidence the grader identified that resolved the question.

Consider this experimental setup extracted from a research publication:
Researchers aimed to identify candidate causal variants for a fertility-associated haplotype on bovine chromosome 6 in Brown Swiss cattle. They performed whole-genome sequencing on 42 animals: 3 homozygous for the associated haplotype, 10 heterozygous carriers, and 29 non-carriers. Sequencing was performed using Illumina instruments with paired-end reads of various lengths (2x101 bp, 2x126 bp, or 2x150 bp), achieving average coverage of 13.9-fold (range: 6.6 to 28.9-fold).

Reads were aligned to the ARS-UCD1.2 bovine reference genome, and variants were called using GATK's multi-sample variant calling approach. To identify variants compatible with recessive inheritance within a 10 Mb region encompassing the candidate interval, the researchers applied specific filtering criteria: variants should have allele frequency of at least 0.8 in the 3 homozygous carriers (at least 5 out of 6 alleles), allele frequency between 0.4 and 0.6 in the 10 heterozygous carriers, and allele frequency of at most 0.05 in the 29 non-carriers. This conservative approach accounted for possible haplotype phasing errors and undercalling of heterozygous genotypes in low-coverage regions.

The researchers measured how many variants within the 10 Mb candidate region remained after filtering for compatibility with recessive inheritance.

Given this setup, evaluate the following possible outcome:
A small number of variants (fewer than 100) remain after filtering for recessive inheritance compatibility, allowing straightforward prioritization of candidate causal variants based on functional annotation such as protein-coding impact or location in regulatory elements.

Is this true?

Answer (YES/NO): NO